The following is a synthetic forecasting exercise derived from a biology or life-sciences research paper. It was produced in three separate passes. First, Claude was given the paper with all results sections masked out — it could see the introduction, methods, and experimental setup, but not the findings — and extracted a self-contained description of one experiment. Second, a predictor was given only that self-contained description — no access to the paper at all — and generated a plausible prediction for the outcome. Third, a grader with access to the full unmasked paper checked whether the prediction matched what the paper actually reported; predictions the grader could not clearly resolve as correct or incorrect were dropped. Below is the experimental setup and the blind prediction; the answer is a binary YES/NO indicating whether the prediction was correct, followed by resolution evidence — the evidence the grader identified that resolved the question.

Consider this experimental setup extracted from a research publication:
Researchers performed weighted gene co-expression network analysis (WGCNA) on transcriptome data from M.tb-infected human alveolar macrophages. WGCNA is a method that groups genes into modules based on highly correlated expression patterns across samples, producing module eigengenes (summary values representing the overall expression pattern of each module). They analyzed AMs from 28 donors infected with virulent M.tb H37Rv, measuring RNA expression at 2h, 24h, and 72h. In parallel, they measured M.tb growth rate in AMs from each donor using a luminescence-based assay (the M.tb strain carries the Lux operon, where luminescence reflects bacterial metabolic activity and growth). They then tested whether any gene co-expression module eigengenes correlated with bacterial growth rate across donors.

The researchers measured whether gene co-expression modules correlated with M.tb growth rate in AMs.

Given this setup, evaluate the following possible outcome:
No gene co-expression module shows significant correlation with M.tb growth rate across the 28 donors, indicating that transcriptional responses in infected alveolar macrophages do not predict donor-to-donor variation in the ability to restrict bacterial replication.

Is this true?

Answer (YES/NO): NO